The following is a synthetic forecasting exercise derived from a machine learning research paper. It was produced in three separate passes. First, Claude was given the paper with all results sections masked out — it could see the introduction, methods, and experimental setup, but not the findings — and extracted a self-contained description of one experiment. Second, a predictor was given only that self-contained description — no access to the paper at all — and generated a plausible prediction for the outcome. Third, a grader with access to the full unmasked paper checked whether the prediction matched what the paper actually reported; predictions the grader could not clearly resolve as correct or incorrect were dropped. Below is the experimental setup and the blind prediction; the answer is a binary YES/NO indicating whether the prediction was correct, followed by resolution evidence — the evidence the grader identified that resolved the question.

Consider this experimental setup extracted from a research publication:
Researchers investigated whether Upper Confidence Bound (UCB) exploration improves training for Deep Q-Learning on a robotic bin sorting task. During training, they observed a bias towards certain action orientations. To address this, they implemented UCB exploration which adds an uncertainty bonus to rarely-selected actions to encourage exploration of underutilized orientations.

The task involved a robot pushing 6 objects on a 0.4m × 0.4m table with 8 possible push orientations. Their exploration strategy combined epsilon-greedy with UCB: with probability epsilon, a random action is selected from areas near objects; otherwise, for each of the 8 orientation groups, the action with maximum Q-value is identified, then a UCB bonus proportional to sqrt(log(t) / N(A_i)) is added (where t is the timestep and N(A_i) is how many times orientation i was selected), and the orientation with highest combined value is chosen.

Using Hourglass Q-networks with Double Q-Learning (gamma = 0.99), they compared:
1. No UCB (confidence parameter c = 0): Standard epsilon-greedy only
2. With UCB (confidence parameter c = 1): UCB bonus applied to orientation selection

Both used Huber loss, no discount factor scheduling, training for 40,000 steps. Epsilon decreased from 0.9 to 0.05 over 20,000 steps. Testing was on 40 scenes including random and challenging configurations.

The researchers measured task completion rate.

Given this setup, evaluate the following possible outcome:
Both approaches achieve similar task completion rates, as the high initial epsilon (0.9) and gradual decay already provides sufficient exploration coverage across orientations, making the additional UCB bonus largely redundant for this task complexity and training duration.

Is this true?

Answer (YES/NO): NO